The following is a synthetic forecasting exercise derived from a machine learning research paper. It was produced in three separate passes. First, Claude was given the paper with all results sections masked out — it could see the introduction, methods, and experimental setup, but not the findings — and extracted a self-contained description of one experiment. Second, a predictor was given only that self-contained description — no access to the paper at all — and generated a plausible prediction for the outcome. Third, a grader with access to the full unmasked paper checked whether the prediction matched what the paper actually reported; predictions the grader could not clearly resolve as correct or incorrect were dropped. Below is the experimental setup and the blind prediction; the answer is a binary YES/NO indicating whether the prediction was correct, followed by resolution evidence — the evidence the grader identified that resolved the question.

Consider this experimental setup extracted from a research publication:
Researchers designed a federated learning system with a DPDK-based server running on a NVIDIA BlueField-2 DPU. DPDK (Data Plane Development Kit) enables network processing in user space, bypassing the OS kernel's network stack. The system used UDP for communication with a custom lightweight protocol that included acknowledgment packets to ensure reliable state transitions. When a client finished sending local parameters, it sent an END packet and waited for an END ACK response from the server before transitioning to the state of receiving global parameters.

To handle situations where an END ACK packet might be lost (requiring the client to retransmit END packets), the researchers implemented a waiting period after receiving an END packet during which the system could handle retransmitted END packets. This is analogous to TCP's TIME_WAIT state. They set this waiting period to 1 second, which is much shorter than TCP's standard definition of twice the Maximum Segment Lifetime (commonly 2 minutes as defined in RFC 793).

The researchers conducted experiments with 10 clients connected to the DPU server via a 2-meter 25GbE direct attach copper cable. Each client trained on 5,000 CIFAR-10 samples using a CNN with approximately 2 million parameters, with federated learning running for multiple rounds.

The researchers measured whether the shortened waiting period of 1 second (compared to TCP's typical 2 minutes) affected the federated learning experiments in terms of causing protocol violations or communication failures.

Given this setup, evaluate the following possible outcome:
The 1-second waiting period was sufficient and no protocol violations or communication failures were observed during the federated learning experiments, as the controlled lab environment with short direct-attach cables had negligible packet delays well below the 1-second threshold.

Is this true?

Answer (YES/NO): YES